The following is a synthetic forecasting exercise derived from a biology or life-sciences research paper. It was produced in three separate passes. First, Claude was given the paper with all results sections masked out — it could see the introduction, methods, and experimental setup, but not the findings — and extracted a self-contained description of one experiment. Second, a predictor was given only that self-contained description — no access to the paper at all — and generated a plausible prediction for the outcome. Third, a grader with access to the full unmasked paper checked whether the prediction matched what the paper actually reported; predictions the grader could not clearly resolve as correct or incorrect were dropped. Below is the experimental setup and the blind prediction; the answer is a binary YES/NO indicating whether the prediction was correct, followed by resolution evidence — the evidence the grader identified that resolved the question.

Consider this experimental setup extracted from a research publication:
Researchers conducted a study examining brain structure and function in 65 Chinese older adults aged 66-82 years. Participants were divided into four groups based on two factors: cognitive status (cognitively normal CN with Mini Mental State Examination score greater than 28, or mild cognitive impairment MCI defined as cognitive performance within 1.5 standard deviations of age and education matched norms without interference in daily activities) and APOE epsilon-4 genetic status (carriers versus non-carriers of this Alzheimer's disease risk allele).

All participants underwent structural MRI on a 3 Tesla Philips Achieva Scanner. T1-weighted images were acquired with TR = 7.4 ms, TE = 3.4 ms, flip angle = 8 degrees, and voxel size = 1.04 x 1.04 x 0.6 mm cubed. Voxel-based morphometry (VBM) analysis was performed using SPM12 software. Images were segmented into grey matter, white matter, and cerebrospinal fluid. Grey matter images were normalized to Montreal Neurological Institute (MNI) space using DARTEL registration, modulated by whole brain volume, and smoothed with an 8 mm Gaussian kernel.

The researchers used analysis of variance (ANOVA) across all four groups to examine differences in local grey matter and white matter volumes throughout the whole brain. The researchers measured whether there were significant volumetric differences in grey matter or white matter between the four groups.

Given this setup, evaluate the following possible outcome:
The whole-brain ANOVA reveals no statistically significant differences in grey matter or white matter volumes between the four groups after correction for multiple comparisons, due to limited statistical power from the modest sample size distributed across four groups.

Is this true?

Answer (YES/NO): YES